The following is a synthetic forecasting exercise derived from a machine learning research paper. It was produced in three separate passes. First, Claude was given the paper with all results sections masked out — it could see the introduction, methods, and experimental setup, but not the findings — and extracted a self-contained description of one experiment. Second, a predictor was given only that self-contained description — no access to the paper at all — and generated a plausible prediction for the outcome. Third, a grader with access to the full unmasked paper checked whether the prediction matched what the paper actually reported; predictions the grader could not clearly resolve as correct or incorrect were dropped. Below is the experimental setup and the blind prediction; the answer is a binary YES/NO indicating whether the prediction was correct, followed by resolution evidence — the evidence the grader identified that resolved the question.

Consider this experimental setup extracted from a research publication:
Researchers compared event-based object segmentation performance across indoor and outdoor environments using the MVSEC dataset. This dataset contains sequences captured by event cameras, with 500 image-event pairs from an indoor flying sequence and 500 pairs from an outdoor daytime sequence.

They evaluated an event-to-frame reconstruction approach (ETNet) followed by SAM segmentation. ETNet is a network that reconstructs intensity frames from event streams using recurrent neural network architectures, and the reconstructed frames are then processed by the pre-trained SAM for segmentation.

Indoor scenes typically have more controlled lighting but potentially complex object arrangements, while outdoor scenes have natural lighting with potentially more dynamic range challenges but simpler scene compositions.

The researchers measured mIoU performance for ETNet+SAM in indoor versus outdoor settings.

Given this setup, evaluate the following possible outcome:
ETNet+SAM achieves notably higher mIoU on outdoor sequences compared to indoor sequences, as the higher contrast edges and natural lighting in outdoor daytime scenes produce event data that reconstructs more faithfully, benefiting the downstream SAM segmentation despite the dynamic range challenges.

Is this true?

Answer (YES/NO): NO